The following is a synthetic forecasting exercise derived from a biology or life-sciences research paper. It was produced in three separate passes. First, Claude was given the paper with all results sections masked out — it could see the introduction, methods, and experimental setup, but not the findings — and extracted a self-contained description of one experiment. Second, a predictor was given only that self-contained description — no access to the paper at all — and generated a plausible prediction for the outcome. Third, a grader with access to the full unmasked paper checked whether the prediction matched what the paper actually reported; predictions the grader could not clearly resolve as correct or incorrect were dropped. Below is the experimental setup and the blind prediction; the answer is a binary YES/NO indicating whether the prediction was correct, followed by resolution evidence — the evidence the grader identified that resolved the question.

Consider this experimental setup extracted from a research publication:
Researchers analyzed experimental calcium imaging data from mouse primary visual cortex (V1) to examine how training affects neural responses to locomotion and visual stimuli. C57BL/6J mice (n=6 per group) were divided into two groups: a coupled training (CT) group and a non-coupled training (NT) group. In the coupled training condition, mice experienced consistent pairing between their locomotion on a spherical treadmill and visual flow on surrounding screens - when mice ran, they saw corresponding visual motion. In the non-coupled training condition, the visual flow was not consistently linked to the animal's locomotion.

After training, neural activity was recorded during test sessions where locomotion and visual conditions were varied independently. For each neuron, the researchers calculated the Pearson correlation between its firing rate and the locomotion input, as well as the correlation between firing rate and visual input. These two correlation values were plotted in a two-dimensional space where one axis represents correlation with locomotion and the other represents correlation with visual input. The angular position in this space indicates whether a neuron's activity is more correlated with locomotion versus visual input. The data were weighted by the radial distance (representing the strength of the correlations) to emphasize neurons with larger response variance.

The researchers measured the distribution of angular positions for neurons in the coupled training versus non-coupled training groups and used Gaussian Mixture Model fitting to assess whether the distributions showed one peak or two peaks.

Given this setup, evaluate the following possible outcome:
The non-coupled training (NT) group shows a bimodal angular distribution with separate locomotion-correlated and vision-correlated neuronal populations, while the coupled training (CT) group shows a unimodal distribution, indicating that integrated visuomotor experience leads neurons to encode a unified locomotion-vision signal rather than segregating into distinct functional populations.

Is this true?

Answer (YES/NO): NO